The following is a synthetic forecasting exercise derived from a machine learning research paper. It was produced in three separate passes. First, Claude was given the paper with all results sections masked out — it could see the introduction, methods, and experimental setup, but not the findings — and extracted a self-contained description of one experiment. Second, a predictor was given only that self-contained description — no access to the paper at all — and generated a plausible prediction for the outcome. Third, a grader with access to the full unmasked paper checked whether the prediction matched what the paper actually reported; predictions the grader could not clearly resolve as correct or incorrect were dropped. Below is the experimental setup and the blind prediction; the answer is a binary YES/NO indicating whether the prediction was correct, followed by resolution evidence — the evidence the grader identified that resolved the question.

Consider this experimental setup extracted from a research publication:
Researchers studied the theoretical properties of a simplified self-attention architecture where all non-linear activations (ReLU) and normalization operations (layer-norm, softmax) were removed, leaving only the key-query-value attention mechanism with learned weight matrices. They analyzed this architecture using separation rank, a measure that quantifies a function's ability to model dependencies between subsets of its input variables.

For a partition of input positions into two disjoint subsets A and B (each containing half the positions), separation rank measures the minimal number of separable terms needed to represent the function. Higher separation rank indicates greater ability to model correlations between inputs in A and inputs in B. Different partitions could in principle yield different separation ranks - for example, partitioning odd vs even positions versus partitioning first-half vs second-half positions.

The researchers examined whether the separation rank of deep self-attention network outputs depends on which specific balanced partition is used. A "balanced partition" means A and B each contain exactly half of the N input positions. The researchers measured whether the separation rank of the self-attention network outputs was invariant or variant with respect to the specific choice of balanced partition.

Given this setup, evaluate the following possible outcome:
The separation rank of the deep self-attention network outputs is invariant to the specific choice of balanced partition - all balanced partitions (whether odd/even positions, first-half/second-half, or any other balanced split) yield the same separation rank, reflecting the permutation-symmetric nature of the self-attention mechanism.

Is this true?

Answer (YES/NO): YES